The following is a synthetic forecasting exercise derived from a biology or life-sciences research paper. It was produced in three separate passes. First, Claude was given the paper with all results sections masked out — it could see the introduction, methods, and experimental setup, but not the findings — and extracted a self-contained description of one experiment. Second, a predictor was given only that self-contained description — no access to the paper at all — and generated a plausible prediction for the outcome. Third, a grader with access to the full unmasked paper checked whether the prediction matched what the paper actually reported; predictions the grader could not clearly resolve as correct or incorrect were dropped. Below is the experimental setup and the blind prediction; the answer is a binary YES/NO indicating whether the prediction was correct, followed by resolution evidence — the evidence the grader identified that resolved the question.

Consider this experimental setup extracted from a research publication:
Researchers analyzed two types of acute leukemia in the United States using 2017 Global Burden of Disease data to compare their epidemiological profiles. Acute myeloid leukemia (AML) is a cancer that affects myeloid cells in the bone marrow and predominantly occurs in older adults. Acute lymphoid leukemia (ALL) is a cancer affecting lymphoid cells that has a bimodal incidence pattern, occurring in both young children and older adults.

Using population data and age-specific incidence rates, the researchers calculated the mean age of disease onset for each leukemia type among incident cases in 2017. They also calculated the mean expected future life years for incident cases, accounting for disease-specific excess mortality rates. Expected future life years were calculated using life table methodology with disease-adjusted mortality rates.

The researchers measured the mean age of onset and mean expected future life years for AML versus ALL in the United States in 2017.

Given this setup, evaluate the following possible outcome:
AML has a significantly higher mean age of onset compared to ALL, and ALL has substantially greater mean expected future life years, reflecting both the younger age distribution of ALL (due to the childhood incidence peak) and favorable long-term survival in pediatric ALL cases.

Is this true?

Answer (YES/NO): YES